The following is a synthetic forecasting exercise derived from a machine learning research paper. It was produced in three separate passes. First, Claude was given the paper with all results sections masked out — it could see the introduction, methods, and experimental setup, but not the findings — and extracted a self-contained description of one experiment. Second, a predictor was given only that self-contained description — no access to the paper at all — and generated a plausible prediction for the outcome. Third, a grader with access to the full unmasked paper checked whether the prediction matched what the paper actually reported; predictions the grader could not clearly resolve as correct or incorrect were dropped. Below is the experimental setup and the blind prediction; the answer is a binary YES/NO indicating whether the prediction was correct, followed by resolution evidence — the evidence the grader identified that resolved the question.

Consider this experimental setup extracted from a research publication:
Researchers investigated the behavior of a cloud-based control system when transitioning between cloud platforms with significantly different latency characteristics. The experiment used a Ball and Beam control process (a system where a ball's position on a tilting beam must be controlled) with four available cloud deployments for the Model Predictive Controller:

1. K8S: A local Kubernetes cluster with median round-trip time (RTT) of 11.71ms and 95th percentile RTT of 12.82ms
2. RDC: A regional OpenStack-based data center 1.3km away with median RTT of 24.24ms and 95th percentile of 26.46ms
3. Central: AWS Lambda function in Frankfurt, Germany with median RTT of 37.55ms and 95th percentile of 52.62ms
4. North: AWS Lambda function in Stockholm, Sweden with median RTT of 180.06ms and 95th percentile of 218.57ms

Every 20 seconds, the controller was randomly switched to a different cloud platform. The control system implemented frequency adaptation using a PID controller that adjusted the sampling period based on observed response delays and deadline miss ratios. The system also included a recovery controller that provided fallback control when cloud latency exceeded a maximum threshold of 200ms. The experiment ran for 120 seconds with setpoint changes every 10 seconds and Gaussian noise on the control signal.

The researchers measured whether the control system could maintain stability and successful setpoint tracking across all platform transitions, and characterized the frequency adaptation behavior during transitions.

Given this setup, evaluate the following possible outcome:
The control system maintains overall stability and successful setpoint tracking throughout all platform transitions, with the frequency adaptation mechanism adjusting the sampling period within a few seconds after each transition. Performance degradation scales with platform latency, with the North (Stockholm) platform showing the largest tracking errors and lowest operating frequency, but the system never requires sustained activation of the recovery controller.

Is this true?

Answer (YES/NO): NO